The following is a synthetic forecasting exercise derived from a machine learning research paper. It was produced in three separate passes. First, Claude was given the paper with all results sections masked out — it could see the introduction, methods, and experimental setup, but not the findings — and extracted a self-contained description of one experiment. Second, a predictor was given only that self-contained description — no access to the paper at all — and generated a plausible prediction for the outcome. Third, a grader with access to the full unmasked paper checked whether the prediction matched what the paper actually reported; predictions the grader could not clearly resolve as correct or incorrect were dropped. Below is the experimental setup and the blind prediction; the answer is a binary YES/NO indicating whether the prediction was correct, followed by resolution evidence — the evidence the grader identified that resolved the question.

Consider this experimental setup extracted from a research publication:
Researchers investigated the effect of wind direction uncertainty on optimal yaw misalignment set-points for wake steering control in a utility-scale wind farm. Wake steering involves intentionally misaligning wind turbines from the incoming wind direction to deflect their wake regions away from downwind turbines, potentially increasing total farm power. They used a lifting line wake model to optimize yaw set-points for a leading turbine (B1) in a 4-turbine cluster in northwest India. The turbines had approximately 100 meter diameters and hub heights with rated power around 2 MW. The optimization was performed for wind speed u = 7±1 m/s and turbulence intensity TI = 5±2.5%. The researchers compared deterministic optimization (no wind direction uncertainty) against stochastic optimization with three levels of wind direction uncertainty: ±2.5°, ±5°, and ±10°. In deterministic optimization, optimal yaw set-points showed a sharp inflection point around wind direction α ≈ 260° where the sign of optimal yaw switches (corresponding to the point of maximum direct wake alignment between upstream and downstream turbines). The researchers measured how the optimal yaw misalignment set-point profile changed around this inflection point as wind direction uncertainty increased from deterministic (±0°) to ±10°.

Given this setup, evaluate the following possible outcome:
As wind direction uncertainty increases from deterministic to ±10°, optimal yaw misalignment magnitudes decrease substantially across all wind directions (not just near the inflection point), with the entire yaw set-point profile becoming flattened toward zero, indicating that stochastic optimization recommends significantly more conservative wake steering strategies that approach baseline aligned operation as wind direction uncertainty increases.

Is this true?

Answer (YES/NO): NO